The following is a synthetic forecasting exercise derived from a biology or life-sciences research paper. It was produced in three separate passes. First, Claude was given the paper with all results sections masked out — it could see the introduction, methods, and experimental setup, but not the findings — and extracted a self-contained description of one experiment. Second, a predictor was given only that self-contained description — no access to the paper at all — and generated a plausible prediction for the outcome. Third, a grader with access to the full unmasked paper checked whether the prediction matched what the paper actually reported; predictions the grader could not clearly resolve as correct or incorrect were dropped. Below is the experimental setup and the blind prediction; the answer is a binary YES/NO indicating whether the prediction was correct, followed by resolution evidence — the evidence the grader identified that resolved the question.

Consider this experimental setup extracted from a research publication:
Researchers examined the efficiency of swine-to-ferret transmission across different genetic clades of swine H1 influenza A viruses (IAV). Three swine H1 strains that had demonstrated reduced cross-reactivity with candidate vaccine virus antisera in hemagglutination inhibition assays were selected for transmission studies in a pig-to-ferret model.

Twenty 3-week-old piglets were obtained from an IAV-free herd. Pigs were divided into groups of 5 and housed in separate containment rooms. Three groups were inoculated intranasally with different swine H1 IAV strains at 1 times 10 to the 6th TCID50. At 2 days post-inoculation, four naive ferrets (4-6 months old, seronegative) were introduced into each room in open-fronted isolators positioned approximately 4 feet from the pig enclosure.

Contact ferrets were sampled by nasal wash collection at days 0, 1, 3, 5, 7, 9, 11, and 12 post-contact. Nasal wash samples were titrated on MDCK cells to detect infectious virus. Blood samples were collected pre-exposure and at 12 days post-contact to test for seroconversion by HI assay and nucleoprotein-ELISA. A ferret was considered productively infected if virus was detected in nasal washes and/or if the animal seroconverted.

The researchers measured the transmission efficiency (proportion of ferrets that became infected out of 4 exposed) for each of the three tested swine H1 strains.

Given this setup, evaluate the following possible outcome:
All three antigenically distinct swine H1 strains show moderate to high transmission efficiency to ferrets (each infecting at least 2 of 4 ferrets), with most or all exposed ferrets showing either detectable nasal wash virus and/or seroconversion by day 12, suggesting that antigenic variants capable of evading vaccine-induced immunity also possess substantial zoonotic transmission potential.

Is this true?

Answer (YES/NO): NO